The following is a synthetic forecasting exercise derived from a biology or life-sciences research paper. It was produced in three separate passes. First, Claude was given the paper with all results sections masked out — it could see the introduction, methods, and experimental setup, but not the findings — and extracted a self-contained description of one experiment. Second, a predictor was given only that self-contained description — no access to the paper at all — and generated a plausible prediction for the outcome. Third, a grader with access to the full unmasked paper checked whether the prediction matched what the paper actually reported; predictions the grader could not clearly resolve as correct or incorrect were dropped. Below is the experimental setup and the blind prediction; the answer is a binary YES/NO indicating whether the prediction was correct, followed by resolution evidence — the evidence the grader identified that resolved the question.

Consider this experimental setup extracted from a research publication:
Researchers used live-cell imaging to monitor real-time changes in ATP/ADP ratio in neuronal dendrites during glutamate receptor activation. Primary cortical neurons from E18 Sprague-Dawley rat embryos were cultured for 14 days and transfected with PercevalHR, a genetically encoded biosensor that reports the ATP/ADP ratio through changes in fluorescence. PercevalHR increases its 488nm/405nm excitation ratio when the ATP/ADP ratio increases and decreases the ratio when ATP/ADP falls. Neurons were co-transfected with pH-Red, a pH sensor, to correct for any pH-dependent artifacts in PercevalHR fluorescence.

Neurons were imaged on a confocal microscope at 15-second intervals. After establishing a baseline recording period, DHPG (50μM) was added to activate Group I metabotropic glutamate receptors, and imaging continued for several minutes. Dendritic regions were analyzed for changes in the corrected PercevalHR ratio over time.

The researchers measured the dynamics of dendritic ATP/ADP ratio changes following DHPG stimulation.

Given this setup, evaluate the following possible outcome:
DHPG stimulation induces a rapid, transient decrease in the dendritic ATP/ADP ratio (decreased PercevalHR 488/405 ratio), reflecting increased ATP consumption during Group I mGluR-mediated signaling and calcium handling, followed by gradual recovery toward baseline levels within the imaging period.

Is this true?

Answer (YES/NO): NO